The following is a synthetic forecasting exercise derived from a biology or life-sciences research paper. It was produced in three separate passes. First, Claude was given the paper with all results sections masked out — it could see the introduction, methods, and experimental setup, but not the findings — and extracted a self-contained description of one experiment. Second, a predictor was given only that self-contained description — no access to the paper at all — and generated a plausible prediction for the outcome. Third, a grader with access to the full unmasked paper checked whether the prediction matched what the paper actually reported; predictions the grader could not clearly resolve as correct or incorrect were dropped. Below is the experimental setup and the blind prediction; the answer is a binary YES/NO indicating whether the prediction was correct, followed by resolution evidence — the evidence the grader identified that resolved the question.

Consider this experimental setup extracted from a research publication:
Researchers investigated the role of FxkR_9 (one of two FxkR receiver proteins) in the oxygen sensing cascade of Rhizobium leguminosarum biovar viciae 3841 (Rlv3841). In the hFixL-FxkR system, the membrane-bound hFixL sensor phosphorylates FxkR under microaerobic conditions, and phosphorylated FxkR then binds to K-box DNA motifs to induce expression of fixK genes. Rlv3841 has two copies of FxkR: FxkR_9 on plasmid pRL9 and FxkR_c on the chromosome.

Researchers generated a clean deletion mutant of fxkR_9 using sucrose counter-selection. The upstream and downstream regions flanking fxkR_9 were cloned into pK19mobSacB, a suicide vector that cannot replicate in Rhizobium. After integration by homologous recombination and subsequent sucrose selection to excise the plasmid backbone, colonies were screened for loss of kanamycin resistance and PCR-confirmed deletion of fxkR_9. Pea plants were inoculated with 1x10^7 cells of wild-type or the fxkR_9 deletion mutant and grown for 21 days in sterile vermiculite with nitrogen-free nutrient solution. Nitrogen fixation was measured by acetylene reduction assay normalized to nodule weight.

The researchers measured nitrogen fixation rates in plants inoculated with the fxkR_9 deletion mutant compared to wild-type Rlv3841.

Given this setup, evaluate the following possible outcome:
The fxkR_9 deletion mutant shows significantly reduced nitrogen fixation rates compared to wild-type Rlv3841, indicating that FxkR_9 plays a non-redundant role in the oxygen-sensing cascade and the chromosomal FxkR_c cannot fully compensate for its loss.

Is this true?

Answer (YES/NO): NO